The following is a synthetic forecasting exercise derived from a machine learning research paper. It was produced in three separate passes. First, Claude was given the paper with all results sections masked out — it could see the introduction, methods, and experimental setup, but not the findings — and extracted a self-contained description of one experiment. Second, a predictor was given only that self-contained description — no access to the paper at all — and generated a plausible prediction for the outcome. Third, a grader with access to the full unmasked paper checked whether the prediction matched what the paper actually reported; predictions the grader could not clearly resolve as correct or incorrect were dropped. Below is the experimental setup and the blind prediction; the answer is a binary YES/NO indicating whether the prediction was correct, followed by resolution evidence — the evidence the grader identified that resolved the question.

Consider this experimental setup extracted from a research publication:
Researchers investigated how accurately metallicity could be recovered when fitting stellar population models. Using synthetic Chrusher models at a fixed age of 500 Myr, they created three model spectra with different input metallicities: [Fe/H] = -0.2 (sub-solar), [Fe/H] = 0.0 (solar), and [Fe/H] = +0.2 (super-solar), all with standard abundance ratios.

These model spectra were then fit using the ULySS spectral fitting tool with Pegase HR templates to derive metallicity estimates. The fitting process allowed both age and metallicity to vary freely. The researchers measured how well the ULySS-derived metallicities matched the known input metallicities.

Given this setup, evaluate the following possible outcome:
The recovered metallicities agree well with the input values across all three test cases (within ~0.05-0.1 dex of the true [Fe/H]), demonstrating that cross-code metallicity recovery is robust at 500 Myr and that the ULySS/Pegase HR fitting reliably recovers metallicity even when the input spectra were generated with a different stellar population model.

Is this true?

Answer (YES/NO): YES